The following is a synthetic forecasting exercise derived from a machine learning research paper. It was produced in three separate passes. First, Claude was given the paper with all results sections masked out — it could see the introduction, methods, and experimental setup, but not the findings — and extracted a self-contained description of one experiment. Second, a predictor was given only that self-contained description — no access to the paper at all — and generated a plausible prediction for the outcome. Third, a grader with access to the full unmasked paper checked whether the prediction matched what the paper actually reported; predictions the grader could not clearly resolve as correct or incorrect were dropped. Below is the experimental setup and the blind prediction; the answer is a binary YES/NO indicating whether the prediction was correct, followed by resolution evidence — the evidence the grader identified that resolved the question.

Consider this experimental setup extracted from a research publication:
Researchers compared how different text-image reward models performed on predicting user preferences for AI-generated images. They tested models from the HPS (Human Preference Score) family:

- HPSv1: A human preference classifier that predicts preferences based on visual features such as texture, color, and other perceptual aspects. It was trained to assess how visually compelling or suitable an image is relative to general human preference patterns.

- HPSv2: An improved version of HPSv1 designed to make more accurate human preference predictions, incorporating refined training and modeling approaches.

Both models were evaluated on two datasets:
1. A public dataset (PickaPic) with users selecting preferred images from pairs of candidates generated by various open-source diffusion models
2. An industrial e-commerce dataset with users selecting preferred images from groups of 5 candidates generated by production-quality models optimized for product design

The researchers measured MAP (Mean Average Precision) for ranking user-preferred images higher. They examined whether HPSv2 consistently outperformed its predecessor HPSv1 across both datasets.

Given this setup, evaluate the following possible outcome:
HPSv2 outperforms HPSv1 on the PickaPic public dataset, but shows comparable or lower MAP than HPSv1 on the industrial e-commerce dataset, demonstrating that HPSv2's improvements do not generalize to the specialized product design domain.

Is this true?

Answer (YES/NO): NO